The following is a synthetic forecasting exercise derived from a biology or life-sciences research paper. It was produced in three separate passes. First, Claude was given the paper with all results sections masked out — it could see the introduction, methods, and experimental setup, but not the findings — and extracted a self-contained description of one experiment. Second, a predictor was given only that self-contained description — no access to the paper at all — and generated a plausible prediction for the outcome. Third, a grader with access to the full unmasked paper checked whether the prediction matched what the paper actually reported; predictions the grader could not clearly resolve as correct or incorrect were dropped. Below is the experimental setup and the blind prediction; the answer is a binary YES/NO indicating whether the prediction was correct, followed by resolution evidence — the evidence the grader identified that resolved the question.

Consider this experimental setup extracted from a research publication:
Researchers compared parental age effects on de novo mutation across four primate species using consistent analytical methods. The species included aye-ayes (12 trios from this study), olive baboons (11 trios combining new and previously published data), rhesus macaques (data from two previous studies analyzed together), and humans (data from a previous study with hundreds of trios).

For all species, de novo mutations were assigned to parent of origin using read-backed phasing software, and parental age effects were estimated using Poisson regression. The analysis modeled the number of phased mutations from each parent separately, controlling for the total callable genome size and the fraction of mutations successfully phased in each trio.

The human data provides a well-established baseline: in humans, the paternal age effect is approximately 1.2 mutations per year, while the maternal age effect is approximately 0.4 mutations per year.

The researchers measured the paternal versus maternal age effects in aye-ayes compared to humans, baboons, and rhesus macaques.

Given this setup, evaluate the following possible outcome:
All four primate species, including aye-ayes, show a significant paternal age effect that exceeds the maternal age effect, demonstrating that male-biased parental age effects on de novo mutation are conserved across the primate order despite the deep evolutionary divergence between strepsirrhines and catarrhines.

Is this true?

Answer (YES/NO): NO